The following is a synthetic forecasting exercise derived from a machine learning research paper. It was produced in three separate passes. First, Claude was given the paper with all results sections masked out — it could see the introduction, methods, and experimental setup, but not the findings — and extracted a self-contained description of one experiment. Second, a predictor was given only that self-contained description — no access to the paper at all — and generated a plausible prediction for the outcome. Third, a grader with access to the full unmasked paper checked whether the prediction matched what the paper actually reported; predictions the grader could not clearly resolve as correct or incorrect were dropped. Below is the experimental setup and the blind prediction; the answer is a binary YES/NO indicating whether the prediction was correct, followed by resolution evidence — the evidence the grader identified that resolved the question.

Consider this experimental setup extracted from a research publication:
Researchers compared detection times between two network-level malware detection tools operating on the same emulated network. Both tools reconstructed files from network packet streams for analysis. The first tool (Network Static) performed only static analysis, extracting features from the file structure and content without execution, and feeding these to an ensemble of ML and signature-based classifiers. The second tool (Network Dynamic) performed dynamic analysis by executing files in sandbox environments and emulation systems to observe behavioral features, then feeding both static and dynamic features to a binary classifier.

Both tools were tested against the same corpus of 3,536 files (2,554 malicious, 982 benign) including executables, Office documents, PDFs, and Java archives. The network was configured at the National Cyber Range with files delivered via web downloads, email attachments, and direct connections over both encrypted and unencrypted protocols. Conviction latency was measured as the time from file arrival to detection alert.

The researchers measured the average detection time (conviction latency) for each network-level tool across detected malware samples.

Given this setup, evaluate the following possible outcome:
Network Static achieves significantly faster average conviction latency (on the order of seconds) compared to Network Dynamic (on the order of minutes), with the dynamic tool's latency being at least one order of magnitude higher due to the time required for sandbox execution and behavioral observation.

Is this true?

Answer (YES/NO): YES